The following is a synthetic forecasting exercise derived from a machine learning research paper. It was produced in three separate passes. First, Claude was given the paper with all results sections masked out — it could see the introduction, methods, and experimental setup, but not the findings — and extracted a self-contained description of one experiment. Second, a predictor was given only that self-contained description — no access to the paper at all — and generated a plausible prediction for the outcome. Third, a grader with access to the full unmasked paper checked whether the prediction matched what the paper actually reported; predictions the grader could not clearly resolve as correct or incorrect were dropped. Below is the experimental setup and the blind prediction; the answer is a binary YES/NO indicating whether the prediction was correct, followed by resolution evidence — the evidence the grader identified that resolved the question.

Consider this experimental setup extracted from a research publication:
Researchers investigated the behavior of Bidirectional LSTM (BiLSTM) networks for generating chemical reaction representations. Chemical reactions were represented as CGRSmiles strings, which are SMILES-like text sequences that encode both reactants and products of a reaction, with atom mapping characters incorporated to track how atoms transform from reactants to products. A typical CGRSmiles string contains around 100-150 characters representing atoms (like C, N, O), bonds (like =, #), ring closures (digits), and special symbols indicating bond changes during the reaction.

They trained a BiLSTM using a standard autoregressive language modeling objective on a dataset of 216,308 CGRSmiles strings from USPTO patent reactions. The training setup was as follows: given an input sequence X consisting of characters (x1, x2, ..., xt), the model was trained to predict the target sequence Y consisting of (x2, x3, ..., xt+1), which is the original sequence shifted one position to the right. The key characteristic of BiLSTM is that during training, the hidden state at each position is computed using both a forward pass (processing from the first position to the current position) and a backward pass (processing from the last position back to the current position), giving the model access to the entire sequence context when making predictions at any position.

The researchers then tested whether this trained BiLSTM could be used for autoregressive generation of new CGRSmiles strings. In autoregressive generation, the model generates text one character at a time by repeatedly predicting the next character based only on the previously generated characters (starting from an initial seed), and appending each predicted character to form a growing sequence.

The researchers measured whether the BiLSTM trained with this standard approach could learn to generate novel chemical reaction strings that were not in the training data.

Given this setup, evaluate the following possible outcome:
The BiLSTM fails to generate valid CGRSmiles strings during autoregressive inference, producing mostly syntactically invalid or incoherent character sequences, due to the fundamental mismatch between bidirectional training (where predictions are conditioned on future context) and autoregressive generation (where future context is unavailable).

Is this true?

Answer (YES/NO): NO